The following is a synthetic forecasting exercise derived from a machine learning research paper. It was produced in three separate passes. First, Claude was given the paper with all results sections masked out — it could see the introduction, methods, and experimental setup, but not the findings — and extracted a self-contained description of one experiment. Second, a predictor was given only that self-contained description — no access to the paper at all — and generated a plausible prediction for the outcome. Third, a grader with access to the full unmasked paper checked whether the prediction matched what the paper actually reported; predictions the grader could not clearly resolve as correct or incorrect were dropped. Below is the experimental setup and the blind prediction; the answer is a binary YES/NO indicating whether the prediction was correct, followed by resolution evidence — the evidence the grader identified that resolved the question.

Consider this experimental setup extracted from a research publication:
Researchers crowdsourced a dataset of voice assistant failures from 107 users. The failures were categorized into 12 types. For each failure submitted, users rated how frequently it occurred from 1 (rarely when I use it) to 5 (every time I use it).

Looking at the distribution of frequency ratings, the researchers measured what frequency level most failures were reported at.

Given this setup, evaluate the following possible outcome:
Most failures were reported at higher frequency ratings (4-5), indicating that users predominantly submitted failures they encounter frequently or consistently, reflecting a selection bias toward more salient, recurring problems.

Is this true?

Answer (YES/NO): NO